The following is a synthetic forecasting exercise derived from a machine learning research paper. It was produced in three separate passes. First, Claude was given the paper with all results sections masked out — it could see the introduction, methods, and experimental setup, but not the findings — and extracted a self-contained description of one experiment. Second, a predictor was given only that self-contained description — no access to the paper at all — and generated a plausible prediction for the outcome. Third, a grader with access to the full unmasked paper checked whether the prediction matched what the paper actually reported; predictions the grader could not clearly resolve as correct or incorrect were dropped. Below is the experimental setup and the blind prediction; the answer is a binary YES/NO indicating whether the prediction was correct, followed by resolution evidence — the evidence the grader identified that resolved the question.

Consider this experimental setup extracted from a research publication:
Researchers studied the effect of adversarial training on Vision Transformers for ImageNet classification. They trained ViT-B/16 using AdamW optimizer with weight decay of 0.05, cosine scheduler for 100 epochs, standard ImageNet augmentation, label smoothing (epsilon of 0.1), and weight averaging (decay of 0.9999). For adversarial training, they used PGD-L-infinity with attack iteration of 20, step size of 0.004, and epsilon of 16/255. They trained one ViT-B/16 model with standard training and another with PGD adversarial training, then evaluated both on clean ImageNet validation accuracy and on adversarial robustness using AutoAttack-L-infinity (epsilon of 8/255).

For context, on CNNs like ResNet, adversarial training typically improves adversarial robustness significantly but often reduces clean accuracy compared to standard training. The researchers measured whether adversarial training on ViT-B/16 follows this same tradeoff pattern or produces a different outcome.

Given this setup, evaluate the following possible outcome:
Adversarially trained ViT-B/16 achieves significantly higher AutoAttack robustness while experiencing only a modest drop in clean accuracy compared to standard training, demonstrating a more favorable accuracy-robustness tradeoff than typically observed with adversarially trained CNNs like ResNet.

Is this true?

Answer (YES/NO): NO